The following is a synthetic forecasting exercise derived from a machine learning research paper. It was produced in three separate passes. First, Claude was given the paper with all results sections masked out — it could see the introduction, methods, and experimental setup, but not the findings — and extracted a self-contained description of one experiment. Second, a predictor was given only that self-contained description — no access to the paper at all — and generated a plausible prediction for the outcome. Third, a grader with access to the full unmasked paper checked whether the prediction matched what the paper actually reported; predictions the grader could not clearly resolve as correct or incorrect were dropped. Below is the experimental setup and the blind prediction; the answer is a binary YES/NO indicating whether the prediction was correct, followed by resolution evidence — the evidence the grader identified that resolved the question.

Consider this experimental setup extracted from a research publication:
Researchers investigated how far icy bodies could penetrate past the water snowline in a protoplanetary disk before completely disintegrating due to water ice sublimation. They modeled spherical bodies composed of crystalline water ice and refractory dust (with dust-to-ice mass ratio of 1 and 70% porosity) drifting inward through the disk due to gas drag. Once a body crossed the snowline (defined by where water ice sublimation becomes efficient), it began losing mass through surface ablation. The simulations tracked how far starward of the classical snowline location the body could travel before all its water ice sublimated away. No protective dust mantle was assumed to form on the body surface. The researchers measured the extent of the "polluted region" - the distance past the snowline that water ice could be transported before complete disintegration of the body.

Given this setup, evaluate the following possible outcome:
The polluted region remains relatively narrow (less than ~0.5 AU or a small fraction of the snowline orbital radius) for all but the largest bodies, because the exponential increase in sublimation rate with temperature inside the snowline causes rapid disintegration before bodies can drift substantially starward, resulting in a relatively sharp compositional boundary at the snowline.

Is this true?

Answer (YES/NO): NO